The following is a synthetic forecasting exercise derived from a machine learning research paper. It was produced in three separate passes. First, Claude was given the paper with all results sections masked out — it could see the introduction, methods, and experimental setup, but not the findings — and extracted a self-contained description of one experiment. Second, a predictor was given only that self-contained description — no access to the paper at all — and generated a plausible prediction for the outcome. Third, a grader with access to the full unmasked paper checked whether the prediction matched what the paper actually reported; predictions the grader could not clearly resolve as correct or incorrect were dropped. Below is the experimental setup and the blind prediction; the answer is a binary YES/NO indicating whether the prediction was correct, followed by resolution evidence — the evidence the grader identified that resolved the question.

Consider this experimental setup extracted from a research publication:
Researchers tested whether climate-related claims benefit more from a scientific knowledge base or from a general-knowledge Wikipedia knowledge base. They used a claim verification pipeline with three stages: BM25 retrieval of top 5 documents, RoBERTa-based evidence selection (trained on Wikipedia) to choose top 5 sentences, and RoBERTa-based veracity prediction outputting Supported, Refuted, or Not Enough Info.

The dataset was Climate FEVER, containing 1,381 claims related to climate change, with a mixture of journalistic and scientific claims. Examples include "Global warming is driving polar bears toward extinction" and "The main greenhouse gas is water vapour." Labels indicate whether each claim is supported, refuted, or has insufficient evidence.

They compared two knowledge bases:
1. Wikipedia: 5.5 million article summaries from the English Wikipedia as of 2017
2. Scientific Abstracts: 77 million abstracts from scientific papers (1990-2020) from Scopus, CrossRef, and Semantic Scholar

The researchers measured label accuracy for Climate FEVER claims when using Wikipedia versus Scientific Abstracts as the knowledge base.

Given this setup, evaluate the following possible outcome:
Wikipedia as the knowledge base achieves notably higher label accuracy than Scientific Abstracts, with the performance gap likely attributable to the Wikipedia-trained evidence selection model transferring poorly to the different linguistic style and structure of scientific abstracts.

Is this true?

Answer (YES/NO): NO